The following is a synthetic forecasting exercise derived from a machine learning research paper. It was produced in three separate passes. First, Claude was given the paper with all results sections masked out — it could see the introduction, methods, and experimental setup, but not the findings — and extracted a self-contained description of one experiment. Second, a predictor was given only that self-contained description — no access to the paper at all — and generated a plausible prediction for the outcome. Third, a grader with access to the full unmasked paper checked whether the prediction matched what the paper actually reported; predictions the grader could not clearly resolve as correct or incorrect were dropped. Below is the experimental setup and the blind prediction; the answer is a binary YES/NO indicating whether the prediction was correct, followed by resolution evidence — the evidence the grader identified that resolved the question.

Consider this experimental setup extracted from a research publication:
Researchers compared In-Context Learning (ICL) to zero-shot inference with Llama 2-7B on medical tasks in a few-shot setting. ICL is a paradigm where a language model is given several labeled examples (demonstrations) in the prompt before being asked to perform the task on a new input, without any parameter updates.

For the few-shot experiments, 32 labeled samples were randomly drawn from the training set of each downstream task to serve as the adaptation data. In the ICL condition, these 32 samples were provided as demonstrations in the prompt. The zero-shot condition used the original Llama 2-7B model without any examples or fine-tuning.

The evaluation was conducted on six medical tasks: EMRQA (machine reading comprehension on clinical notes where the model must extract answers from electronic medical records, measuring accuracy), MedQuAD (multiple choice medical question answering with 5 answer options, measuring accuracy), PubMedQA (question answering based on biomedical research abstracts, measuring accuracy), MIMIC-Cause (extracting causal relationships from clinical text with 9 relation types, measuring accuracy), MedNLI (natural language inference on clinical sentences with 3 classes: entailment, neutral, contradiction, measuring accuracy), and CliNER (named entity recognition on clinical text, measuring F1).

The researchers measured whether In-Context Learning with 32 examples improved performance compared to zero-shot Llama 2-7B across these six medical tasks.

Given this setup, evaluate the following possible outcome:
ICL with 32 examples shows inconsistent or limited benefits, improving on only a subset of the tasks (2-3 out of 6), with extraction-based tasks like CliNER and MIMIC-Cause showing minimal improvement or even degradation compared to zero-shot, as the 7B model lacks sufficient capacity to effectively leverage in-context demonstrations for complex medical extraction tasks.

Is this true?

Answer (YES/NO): NO